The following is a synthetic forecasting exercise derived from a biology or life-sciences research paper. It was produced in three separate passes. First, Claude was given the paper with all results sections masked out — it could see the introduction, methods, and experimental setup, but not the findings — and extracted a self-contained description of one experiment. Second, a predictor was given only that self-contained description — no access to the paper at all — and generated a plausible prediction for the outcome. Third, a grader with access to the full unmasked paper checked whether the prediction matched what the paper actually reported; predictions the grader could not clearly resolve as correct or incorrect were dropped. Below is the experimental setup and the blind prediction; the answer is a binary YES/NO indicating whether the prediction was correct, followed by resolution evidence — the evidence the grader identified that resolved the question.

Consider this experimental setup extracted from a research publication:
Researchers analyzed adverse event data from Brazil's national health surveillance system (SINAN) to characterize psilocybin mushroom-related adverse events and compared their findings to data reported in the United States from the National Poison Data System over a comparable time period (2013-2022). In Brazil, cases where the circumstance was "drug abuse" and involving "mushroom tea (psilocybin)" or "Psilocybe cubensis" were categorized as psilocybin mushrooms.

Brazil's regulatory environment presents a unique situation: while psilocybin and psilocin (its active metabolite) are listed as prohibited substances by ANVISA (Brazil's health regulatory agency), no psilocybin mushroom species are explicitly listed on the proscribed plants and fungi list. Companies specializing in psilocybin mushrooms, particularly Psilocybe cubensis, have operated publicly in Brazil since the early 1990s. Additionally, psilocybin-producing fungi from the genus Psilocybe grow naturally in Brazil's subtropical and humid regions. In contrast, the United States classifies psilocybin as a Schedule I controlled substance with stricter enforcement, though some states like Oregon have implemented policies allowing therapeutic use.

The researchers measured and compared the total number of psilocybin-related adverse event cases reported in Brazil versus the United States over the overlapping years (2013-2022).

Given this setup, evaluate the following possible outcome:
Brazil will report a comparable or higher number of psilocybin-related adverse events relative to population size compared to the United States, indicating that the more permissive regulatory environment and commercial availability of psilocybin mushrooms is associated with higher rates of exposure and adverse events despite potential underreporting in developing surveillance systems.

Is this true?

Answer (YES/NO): NO